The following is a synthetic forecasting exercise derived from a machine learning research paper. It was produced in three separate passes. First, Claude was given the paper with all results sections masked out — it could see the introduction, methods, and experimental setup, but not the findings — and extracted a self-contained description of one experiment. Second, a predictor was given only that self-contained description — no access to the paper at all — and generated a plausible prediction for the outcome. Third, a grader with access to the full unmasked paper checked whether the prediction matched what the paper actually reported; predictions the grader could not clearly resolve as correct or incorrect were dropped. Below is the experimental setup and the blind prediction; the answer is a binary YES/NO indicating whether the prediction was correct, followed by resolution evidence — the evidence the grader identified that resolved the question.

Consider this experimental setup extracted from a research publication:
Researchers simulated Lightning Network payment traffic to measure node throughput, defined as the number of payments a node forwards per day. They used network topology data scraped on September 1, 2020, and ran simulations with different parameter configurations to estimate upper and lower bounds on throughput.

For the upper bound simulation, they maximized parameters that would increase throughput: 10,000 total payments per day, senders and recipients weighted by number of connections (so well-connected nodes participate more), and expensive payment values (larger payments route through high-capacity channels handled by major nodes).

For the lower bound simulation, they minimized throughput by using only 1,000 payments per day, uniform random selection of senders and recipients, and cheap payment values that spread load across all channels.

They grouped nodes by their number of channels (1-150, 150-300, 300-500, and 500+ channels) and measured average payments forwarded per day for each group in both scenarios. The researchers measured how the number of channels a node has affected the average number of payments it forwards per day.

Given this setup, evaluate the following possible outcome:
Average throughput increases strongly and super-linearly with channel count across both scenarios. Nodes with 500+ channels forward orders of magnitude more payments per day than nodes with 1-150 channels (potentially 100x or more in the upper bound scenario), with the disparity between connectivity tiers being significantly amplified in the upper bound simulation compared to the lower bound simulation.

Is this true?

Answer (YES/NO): NO